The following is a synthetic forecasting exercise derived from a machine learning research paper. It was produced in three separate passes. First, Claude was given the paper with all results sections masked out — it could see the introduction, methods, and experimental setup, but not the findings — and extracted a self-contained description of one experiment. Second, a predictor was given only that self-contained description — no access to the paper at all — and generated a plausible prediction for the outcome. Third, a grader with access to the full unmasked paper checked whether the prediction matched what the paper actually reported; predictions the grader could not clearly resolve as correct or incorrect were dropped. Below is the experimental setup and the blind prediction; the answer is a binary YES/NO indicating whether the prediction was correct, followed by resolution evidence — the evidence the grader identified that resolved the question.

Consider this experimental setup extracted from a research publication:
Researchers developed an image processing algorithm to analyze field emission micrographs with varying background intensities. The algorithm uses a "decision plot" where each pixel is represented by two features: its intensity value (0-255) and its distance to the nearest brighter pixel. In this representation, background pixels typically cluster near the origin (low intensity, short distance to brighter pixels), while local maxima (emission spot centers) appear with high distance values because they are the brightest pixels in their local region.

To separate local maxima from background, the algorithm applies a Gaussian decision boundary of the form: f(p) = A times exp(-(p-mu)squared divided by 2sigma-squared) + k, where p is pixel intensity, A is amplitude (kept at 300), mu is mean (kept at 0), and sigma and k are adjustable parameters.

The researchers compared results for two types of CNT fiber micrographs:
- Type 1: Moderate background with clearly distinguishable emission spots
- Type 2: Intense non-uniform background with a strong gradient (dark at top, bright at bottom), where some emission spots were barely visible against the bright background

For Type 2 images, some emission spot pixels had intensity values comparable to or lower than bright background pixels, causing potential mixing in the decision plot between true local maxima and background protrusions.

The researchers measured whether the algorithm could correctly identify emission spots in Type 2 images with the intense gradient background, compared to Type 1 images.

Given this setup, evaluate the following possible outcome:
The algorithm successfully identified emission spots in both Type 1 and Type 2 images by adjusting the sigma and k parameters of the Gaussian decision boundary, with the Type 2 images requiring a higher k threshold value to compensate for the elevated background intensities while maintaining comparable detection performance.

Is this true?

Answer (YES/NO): NO